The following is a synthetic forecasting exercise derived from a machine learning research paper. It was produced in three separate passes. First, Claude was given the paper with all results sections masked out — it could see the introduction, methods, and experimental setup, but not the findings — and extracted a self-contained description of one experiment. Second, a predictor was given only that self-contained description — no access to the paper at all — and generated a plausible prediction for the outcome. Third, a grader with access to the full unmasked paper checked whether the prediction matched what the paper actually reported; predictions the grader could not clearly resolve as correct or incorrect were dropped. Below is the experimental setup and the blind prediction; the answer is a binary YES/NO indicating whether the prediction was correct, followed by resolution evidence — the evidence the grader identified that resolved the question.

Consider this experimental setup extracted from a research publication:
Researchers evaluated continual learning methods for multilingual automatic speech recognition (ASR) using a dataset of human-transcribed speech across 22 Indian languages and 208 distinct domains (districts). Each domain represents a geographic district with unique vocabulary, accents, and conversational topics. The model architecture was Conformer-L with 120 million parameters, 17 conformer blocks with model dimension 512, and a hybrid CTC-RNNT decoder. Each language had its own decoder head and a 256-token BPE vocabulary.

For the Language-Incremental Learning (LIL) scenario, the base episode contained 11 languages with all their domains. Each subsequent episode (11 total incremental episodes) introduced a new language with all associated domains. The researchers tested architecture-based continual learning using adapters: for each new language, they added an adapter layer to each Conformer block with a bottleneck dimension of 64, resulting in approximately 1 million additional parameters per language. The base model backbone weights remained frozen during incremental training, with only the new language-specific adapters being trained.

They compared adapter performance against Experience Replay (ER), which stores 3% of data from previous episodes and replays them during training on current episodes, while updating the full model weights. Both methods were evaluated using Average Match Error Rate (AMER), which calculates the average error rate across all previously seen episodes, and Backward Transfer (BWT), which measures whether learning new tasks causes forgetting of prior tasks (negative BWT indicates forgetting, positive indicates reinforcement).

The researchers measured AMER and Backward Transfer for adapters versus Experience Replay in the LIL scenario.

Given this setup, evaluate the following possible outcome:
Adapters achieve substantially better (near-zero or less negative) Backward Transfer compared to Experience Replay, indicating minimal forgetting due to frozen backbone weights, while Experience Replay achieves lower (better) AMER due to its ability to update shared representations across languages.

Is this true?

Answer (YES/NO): NO